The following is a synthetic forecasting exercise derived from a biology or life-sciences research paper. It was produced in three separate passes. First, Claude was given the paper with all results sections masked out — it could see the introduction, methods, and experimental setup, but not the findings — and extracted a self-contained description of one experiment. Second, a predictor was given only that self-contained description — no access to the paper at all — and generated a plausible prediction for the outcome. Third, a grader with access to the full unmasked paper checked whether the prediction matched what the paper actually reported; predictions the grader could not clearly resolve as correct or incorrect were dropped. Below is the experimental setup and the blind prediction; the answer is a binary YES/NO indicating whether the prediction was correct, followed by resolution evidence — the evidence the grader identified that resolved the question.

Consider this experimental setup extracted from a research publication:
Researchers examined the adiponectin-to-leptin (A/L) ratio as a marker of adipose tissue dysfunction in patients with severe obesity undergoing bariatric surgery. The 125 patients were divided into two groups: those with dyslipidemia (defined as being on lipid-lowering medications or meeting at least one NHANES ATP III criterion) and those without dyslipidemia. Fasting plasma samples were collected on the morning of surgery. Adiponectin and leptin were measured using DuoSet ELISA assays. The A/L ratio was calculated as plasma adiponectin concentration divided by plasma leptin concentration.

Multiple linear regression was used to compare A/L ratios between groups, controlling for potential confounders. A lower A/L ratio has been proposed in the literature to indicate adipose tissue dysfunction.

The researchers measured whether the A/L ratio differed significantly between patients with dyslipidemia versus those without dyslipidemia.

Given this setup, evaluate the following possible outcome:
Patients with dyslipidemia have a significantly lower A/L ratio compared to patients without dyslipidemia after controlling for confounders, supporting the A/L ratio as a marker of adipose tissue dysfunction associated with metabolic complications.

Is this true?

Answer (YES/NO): NO